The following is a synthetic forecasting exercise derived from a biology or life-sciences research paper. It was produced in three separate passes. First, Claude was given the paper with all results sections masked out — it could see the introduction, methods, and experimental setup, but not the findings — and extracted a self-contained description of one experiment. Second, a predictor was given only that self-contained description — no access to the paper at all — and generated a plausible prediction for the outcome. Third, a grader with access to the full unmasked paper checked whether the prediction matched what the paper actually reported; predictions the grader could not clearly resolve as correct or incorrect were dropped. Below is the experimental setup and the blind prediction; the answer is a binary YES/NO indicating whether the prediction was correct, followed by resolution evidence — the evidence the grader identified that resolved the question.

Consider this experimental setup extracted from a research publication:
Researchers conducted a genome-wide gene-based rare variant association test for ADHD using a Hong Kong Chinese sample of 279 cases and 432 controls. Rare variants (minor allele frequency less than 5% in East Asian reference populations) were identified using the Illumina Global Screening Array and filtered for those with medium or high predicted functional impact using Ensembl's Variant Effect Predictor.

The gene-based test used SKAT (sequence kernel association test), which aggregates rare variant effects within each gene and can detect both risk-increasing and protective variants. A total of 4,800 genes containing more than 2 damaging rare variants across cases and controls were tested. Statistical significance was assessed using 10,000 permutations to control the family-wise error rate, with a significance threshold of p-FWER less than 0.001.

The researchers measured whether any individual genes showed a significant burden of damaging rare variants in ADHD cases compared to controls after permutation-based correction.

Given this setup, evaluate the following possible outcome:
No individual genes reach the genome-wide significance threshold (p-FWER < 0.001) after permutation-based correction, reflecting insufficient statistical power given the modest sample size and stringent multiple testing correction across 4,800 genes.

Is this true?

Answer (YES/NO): NO